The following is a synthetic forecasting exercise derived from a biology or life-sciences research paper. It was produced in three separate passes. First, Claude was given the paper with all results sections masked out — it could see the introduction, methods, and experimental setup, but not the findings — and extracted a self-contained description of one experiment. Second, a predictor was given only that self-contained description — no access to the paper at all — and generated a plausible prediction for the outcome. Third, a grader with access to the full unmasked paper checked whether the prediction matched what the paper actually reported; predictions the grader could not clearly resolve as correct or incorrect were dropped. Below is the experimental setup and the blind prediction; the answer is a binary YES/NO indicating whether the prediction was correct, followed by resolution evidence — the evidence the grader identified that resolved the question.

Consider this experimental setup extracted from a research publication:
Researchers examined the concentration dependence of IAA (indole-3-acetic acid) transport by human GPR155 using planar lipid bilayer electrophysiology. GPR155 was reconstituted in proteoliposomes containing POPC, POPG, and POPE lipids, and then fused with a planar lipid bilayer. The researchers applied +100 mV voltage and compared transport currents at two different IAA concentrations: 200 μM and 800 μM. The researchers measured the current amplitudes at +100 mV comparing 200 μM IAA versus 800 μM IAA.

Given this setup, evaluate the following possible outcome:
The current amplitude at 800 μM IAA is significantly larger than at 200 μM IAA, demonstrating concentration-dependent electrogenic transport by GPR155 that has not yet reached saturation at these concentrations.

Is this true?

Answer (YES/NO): YES